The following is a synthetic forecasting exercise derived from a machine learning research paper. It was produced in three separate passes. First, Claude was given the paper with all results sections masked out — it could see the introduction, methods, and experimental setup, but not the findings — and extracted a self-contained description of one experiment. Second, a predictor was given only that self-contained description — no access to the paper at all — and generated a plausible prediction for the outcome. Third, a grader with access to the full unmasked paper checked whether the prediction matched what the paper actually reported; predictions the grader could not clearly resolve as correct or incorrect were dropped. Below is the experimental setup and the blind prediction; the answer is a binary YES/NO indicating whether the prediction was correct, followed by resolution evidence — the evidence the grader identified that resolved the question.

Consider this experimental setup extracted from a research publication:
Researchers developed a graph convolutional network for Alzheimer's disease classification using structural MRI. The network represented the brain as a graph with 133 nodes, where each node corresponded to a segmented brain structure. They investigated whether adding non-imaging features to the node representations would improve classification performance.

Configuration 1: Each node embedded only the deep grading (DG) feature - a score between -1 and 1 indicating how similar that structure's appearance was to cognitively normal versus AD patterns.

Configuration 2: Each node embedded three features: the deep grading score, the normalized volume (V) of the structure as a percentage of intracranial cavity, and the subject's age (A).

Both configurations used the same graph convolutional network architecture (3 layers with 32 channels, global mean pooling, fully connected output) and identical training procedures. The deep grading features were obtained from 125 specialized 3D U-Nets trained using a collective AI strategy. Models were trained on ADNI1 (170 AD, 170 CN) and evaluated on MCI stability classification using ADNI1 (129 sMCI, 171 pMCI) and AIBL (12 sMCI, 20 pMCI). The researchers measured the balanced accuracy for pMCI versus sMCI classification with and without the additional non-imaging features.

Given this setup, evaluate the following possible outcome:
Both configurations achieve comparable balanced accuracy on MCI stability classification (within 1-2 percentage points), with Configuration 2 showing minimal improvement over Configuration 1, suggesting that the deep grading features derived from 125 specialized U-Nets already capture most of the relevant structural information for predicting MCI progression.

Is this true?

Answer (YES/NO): NO